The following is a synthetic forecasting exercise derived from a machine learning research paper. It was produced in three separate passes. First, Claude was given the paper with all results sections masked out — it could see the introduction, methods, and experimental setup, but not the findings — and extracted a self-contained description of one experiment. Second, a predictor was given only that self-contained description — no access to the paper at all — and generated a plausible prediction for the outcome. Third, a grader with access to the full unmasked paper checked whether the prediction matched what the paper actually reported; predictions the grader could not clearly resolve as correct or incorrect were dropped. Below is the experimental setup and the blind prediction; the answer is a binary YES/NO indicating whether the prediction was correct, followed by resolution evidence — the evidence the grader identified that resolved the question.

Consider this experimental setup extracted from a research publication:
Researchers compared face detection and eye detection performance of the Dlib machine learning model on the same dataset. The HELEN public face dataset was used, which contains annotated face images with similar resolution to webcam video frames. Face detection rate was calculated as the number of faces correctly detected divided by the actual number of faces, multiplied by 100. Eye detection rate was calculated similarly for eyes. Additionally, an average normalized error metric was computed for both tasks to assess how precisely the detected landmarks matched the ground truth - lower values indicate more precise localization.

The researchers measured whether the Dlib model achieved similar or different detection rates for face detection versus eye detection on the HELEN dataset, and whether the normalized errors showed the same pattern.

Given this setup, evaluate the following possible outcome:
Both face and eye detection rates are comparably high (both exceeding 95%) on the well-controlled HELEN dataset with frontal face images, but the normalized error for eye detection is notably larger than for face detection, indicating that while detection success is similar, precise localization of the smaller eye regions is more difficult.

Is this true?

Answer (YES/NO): NO